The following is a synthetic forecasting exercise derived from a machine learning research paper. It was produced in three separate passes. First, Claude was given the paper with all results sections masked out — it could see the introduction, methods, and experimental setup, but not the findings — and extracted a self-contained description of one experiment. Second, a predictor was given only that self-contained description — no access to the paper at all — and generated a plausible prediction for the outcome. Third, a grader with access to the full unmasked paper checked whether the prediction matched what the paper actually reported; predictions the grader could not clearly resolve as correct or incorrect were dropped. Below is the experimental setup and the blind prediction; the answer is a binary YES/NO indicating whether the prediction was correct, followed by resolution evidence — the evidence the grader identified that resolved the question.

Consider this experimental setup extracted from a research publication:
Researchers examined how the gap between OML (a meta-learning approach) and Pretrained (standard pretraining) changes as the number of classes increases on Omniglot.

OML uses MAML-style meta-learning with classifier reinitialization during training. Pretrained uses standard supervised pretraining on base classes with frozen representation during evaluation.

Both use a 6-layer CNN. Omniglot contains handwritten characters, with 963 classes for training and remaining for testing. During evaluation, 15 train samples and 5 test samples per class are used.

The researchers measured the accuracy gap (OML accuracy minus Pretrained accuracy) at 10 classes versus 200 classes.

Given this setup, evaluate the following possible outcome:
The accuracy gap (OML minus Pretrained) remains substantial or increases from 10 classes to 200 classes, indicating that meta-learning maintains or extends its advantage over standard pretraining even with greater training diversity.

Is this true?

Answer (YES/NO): YES